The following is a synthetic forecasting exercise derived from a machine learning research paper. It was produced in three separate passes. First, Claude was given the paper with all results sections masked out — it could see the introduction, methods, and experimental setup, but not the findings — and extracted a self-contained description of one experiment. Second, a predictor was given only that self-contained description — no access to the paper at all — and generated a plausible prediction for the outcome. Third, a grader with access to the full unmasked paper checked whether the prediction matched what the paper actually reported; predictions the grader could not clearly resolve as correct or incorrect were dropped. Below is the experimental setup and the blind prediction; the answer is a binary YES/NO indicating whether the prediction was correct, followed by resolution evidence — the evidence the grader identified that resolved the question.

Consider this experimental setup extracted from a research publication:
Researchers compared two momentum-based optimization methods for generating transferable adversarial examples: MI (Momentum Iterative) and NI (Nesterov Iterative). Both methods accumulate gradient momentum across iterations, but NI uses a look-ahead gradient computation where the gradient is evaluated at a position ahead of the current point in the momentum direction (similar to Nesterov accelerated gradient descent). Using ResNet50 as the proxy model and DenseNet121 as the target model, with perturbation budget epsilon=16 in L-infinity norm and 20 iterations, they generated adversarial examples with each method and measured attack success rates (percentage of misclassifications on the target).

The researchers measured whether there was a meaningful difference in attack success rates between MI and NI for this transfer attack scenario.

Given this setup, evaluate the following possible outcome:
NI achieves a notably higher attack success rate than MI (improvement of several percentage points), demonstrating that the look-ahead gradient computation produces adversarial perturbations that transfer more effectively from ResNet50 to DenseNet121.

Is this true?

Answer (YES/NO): NO